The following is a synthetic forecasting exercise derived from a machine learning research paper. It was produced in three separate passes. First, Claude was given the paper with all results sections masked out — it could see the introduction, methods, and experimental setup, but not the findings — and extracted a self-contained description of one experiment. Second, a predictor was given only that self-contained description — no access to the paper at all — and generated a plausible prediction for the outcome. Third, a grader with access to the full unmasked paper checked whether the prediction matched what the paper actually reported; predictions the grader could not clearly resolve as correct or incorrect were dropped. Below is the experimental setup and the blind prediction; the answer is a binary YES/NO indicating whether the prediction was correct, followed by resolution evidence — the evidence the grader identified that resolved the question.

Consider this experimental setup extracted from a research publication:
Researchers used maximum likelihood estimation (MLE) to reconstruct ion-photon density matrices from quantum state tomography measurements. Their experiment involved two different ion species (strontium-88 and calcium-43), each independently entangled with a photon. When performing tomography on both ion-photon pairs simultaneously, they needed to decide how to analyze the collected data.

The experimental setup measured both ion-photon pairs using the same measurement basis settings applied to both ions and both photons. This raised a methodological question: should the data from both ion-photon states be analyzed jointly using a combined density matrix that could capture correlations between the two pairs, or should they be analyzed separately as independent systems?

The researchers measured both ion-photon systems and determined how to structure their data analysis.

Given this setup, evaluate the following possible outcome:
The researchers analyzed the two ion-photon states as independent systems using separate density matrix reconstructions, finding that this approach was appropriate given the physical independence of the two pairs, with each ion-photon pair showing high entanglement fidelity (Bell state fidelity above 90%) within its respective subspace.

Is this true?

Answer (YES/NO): NO